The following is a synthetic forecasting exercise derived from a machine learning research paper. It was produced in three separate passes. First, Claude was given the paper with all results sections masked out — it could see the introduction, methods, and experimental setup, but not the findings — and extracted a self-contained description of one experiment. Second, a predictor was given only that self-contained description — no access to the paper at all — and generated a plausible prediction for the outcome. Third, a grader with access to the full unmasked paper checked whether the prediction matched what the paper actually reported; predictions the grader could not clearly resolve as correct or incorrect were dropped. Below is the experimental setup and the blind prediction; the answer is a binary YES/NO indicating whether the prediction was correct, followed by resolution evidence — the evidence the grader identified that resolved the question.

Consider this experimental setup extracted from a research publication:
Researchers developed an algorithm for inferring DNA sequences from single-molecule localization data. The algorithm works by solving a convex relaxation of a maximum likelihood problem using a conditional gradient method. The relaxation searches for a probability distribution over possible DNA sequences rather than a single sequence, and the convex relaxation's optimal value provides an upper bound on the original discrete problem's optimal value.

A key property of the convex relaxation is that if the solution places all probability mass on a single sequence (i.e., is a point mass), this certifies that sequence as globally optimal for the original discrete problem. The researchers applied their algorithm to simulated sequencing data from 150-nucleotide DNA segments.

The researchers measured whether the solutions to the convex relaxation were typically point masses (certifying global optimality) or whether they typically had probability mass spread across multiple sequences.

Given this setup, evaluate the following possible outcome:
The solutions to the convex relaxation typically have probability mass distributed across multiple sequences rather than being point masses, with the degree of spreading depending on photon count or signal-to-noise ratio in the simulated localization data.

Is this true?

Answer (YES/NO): NO